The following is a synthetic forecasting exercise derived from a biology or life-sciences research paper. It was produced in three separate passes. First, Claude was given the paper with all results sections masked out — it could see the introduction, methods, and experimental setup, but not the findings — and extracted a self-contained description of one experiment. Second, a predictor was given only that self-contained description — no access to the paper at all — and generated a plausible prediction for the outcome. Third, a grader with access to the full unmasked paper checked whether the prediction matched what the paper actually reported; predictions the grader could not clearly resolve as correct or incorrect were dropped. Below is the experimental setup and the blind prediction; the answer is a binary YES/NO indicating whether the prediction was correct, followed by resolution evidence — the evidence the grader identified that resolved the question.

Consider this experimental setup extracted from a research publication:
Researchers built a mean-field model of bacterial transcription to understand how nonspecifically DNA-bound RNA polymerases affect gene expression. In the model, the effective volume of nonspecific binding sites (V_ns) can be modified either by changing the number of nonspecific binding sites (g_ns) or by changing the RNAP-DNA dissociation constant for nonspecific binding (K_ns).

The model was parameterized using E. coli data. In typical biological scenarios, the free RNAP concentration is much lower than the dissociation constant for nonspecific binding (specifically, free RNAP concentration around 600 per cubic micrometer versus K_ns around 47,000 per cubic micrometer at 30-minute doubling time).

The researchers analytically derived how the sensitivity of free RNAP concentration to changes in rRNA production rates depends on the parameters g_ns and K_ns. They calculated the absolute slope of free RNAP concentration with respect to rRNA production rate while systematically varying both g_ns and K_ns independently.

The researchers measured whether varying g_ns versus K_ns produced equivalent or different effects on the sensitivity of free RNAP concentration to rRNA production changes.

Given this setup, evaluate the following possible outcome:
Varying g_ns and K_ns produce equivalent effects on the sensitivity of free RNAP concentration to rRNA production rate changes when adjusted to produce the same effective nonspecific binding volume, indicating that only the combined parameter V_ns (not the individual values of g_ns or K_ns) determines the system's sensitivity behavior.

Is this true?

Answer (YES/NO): YES